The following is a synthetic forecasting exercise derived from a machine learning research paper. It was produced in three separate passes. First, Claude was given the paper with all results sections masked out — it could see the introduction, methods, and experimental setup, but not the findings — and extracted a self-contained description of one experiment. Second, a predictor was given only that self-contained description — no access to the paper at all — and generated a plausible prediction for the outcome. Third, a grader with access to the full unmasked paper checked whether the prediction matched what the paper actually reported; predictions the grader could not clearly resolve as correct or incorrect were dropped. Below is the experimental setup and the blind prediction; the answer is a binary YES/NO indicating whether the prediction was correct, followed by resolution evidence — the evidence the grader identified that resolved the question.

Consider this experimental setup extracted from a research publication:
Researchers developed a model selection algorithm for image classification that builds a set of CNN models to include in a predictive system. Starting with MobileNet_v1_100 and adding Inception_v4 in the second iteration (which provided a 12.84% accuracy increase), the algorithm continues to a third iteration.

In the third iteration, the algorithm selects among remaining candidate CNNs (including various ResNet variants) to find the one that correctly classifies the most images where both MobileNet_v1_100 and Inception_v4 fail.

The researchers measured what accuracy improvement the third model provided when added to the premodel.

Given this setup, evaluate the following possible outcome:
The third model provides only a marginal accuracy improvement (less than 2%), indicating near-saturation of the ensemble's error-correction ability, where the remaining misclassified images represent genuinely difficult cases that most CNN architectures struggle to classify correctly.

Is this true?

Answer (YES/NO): NO